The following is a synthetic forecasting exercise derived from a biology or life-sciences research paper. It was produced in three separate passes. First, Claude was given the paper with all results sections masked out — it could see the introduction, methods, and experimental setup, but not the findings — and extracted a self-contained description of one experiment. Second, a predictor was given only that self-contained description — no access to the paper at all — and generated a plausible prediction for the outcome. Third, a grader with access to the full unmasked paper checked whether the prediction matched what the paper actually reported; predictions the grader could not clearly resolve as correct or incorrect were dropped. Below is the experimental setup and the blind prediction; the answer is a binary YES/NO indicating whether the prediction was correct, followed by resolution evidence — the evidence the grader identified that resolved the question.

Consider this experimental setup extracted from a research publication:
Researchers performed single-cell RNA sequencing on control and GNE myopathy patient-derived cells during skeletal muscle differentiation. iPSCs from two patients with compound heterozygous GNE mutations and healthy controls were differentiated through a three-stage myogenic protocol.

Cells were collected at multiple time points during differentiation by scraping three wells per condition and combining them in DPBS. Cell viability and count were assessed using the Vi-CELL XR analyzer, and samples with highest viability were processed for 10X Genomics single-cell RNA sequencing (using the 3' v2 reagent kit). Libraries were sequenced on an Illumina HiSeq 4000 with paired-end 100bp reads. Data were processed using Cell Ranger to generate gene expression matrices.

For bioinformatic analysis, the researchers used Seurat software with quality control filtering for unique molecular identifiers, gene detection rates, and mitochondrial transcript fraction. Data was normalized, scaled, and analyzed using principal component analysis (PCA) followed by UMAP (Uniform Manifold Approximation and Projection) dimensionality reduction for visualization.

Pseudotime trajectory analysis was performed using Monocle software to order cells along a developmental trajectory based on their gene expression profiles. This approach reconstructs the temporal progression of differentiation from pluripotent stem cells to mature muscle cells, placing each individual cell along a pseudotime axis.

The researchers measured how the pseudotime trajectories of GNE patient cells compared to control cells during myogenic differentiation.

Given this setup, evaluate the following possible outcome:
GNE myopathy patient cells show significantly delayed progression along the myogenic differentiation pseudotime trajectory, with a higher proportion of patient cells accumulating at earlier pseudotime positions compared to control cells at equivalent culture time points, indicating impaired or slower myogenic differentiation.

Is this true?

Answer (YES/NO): YES